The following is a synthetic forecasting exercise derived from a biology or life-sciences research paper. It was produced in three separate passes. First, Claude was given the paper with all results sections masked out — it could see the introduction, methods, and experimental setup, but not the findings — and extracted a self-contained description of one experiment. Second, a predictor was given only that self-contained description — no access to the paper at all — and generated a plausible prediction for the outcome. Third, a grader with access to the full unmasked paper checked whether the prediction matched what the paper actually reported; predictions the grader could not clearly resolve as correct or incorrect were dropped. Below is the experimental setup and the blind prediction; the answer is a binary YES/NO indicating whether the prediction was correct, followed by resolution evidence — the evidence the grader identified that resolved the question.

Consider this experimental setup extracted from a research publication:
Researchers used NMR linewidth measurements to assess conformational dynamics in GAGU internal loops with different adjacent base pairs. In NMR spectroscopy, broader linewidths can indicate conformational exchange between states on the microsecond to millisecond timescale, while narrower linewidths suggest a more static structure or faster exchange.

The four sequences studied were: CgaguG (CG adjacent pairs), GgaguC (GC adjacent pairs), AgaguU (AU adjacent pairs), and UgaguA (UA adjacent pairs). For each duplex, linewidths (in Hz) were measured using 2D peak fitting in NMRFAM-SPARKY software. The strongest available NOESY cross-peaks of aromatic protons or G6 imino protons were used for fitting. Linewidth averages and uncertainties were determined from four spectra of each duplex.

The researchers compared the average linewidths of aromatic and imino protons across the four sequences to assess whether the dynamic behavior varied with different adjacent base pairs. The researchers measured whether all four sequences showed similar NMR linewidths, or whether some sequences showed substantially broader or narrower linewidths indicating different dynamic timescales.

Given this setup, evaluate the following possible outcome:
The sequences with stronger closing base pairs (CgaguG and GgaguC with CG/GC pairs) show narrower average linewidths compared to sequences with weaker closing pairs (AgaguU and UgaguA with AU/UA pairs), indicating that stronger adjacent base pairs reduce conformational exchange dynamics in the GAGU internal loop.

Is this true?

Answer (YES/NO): NO